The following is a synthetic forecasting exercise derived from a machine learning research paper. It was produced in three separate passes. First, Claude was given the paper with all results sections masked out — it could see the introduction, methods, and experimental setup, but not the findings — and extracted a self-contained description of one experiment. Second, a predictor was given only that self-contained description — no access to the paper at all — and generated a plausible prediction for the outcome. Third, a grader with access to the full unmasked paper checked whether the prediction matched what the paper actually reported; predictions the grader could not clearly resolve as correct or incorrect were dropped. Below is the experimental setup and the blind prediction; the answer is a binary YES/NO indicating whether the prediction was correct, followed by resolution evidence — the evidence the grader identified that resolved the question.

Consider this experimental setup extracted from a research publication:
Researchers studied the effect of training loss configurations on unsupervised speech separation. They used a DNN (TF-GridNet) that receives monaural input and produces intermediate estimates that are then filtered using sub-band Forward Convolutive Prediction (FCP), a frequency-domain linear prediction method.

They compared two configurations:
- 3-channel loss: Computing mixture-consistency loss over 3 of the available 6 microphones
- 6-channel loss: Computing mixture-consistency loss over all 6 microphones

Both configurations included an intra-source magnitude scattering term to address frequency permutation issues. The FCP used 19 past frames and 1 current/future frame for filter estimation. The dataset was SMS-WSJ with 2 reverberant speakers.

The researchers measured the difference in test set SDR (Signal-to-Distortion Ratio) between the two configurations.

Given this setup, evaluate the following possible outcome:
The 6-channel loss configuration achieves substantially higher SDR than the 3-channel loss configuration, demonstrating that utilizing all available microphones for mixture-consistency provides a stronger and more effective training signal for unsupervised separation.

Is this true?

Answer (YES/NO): NO